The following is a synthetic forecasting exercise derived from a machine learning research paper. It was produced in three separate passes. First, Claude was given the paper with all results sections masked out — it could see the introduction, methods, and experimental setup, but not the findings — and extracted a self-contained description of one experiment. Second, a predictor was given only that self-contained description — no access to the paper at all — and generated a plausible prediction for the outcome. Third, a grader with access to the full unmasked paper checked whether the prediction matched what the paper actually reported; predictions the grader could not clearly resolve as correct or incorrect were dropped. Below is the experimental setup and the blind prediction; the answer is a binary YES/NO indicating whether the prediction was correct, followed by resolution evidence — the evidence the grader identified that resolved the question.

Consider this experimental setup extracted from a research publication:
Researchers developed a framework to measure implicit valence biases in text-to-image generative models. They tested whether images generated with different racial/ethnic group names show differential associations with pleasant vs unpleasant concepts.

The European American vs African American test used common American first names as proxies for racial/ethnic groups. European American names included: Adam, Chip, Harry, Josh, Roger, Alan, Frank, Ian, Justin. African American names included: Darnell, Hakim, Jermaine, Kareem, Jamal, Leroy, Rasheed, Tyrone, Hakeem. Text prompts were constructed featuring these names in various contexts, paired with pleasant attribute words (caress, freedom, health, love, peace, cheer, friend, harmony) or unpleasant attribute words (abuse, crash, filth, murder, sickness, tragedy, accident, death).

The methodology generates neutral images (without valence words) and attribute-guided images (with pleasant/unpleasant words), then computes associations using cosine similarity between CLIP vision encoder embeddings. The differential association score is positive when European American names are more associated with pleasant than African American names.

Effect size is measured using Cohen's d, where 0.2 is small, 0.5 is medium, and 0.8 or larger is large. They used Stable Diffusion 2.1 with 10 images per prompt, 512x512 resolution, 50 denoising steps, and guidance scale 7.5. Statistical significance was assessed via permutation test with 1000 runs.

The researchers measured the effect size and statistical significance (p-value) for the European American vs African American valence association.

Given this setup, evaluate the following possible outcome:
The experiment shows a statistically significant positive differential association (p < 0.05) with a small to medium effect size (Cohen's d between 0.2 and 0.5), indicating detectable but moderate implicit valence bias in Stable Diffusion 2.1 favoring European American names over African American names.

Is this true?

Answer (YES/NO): NO